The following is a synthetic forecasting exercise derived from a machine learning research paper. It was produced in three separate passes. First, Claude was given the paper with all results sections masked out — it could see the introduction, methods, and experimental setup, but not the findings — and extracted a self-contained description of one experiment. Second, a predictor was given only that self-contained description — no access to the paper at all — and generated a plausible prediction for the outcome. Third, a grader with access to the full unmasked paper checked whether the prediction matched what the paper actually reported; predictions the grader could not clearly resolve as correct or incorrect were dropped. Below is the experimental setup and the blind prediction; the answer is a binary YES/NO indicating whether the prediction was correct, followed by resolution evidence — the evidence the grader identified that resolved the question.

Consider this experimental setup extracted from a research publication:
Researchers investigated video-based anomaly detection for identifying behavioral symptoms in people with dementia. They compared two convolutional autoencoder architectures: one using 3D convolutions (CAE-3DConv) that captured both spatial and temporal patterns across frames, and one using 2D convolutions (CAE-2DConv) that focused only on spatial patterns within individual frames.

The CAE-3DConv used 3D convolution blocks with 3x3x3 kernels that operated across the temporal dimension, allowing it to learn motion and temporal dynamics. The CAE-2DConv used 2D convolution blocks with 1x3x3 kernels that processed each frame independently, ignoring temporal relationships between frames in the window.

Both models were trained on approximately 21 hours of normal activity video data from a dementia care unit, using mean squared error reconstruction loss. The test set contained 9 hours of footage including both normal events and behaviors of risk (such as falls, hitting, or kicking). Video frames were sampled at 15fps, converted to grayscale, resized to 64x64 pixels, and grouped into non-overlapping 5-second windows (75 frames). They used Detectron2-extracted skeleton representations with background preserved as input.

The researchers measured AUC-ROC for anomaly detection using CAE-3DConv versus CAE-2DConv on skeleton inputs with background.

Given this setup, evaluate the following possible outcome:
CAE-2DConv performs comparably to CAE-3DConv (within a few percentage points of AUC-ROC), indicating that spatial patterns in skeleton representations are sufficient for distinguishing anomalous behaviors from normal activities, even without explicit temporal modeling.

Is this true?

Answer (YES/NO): YES